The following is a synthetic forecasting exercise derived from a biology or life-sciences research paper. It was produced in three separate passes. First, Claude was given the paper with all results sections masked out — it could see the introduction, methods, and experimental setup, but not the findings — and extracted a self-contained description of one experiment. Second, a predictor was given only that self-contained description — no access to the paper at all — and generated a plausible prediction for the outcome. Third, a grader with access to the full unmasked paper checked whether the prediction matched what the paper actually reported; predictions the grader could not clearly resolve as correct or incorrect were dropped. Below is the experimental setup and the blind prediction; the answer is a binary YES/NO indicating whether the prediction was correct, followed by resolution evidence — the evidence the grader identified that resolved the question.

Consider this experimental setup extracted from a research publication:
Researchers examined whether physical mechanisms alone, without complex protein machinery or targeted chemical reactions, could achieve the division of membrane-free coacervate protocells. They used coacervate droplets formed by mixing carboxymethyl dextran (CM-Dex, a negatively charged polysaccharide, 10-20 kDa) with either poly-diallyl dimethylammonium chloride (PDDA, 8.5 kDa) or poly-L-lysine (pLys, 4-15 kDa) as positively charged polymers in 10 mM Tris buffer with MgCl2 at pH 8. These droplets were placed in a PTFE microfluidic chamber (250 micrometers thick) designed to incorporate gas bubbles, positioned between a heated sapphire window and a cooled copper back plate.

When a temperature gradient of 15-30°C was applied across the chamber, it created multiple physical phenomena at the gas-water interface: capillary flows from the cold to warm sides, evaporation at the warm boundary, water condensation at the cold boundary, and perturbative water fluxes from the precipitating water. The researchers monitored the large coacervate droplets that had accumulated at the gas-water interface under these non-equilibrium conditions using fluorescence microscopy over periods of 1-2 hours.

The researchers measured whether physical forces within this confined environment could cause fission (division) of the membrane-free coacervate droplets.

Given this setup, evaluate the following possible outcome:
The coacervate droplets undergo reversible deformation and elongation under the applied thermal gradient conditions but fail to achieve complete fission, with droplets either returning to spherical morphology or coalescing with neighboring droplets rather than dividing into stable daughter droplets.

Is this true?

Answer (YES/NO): NO